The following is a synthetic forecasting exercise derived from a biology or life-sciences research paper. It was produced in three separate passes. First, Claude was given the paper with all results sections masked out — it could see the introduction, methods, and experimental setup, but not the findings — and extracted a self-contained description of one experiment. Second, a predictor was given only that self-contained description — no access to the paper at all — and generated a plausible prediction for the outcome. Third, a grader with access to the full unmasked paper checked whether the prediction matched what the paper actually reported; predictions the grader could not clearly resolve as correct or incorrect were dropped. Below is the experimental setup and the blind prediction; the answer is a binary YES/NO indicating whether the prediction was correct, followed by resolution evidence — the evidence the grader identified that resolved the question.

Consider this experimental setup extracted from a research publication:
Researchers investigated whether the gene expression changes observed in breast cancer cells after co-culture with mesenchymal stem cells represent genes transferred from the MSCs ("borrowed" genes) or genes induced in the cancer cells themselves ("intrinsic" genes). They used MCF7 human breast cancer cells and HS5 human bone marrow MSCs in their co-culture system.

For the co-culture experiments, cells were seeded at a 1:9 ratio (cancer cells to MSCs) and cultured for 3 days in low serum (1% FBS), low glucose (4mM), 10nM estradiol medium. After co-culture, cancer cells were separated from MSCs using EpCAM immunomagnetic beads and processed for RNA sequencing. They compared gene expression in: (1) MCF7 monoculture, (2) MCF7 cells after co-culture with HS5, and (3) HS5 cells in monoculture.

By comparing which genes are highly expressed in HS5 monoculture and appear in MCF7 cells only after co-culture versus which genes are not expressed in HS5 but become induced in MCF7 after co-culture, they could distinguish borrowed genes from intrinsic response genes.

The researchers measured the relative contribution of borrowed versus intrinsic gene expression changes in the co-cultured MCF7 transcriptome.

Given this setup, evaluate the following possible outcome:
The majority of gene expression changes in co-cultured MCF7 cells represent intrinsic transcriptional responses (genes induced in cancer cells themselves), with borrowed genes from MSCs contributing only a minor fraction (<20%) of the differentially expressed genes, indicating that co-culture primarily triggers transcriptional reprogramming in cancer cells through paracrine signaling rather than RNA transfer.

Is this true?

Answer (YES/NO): NO